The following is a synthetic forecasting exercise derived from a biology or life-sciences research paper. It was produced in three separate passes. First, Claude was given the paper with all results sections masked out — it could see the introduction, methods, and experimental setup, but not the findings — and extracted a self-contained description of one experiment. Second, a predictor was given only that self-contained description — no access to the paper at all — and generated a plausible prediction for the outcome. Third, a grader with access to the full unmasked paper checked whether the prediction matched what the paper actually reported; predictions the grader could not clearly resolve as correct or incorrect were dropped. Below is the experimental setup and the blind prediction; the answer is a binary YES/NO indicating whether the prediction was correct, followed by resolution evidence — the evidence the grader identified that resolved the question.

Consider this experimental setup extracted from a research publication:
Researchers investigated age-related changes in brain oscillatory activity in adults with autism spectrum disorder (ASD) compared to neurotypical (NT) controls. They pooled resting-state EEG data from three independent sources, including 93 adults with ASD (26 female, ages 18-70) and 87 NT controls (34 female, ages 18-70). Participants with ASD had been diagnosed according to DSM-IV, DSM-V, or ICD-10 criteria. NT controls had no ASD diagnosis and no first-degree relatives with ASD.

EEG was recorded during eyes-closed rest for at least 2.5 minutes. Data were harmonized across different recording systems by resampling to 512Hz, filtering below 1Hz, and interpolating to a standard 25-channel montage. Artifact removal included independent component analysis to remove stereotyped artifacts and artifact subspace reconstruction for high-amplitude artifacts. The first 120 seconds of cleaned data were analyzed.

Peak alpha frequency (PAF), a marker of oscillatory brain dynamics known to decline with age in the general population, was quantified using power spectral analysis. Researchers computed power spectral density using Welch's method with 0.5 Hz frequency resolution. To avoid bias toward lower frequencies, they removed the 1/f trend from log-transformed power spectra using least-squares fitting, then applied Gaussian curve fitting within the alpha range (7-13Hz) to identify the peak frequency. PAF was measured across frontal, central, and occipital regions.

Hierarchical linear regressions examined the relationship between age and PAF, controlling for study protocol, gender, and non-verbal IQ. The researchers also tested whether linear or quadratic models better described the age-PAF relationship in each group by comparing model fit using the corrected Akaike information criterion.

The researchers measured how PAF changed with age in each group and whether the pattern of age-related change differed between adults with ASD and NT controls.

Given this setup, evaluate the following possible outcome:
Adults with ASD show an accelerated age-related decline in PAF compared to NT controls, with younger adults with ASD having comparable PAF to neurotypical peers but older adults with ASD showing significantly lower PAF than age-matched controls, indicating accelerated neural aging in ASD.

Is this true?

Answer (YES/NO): YES